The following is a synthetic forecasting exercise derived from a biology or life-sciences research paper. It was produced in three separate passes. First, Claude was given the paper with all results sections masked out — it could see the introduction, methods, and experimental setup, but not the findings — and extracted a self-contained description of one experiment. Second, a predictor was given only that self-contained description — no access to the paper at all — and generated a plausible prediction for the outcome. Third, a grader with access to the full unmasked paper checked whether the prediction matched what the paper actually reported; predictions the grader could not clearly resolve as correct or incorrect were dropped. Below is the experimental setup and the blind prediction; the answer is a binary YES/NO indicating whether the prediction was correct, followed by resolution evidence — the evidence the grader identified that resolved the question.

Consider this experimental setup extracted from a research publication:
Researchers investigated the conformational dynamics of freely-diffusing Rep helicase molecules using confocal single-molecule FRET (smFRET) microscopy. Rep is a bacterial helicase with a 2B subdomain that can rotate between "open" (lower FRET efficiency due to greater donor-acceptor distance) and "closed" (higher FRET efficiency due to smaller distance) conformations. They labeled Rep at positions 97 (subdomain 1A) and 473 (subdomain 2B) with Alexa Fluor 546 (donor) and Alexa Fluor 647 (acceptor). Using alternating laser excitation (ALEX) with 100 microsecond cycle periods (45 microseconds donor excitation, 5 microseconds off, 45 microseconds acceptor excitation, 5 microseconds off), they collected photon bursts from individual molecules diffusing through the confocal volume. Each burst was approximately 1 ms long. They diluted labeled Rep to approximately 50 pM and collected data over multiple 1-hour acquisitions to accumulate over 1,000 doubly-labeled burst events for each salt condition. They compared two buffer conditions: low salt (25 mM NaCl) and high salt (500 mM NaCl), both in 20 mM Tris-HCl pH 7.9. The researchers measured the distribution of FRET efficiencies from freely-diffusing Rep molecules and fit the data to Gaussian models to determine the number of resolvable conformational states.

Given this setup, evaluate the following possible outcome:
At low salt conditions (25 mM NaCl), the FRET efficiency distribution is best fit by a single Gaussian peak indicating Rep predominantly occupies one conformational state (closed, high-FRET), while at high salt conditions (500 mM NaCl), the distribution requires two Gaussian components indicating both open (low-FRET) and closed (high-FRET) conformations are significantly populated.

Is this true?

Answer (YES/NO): NO